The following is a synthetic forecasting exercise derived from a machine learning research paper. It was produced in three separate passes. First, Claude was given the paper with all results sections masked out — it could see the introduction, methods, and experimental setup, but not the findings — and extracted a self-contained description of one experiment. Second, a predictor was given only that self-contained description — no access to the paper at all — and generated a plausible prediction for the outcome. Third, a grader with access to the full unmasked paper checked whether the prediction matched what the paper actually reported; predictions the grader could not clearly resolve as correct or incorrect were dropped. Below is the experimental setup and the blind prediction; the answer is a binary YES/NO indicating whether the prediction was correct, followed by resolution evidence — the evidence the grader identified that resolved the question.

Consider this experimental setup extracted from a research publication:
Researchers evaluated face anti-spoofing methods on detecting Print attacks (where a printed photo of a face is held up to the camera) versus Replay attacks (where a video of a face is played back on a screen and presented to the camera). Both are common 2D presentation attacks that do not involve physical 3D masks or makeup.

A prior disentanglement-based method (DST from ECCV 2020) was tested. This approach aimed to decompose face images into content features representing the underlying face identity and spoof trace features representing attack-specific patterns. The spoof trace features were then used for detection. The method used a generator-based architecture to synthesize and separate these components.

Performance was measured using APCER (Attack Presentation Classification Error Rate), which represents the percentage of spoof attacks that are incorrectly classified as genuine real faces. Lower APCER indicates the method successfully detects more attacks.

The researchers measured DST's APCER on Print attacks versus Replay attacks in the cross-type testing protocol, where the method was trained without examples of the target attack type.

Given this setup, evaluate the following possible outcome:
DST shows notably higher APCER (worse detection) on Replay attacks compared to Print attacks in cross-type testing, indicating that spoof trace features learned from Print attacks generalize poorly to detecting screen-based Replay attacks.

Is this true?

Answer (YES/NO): NO